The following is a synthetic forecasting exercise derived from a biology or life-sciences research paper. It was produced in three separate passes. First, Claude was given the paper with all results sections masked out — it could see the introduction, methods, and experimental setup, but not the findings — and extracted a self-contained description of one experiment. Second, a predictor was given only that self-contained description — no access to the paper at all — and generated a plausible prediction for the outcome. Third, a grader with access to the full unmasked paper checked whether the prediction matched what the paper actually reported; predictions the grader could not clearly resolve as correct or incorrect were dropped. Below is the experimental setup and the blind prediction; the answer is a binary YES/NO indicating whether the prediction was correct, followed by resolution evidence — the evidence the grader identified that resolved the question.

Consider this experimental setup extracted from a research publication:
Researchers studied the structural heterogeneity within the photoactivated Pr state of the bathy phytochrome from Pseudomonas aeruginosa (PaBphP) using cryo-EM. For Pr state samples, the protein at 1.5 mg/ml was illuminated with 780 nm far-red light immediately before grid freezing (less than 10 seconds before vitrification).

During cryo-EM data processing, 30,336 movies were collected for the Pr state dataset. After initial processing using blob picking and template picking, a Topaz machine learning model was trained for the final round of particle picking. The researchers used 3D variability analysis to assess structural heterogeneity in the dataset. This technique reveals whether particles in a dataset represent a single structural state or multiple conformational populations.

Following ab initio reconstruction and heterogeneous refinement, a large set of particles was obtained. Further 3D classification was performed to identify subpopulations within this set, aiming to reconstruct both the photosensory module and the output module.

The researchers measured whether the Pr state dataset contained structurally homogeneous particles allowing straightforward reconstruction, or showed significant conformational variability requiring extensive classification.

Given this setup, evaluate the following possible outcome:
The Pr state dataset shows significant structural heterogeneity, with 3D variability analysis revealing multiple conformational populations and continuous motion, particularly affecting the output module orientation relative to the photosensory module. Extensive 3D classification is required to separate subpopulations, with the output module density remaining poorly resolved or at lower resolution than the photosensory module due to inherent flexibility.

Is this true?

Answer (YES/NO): YES